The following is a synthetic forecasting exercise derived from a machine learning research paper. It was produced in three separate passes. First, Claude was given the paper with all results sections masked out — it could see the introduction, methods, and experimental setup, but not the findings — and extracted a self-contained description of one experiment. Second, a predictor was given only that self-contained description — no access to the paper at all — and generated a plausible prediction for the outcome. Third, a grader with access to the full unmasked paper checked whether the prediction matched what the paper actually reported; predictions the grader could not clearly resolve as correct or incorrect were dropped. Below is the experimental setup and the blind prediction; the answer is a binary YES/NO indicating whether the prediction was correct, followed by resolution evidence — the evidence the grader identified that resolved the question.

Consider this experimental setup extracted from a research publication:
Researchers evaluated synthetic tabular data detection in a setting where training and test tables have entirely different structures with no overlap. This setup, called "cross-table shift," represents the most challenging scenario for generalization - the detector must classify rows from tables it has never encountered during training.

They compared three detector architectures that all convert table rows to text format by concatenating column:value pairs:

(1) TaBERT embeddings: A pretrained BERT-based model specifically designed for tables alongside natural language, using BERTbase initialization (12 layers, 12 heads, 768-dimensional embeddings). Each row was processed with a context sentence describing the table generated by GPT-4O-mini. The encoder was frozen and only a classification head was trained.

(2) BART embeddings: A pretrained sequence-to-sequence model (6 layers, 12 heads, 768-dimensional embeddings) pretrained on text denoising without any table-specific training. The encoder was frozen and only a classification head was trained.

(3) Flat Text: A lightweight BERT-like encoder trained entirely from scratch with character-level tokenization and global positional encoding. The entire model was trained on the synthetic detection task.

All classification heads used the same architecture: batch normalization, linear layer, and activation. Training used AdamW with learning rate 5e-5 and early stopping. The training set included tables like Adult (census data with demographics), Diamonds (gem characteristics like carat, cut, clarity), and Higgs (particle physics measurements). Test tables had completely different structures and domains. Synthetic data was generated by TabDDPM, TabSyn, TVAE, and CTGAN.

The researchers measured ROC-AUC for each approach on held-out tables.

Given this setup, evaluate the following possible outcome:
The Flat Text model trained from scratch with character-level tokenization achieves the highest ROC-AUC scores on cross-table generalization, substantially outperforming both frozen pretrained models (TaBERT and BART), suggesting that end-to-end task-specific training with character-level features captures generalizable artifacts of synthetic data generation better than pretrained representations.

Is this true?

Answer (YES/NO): YES